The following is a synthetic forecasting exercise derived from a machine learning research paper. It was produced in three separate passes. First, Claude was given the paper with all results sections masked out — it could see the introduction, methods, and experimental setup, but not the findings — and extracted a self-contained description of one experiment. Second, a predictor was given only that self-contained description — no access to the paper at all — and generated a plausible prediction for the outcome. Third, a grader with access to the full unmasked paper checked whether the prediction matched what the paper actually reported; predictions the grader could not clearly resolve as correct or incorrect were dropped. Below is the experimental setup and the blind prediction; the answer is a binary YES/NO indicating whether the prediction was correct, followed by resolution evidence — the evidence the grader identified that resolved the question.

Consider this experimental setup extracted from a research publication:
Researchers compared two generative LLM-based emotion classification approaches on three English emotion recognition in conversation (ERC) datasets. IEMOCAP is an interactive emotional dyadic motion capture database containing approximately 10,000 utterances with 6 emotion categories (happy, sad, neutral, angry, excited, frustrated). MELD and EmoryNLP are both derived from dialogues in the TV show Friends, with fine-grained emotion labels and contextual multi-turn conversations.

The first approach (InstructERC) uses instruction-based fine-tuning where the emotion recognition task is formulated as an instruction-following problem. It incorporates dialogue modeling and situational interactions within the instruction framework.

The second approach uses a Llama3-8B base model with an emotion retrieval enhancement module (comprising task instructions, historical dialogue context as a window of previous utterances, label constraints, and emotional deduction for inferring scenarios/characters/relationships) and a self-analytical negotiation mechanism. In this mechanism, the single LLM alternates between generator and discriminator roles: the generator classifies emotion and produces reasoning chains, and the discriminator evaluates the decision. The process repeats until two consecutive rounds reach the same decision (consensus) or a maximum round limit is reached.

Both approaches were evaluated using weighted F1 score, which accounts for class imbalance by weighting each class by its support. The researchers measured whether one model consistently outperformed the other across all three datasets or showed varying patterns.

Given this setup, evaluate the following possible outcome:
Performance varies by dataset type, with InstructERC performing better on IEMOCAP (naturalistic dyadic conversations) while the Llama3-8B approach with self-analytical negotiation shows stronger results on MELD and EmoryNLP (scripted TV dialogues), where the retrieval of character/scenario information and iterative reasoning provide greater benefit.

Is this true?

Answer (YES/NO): NO